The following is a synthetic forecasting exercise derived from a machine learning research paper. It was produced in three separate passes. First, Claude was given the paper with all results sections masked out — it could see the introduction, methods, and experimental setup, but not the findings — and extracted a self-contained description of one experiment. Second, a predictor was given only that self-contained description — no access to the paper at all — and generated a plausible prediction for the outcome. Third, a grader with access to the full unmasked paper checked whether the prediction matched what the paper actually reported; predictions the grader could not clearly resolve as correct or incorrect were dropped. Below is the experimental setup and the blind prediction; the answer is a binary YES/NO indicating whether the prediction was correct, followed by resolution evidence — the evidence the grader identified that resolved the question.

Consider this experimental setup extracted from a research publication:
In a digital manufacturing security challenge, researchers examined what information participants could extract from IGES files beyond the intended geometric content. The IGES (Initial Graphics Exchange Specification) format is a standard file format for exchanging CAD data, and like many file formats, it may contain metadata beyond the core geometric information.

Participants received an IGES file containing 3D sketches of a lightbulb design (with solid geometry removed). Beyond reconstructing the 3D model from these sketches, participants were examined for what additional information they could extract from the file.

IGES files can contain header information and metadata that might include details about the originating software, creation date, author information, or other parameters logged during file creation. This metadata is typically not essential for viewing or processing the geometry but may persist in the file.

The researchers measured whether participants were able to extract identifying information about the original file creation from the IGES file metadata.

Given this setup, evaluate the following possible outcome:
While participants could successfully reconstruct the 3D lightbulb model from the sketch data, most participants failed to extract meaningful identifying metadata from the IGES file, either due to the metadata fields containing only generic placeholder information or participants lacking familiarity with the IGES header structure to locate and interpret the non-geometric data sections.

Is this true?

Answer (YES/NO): NO